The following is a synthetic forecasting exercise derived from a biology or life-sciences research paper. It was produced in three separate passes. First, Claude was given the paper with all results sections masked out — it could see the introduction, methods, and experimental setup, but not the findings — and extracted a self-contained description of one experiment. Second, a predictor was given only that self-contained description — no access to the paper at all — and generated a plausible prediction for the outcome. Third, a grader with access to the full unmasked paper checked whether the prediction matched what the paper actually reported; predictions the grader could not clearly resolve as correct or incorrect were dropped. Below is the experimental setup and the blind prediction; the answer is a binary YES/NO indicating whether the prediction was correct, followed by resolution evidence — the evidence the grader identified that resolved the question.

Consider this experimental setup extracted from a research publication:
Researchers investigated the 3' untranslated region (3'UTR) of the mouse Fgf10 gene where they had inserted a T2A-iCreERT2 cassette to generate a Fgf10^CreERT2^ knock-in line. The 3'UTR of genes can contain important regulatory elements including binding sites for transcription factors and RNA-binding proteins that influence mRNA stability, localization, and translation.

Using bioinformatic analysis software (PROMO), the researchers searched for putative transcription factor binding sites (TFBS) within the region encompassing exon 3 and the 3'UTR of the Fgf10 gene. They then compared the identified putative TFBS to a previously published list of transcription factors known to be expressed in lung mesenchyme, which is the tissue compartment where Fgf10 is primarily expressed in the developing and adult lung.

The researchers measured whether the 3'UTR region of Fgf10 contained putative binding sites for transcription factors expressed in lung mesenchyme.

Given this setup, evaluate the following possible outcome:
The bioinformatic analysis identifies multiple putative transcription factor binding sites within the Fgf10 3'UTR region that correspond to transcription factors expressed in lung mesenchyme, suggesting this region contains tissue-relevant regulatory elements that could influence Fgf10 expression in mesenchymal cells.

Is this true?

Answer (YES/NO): YES